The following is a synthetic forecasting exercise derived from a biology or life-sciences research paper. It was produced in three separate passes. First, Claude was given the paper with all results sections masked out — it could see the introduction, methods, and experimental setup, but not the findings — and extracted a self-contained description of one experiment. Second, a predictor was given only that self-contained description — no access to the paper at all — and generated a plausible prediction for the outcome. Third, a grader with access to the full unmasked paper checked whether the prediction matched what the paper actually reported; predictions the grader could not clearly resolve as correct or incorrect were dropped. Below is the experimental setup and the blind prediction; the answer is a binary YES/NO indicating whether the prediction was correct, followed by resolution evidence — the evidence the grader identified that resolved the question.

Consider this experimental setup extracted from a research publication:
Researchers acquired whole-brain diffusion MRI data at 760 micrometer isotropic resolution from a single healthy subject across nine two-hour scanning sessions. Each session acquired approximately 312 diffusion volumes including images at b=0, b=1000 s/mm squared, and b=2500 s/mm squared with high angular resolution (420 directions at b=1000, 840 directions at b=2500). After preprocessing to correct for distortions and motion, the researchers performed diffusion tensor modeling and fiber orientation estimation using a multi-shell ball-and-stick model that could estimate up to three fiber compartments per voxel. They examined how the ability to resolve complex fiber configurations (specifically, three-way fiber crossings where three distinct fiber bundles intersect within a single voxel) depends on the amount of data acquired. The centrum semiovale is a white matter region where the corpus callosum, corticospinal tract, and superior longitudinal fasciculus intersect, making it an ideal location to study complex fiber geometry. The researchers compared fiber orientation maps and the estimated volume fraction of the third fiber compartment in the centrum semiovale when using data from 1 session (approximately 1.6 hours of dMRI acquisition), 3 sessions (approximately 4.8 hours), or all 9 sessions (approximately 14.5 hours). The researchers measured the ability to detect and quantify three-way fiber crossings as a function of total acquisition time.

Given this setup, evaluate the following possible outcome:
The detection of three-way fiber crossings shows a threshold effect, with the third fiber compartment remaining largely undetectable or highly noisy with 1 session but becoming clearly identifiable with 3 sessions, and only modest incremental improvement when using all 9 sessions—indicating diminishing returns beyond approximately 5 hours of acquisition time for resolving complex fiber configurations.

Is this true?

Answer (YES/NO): NO